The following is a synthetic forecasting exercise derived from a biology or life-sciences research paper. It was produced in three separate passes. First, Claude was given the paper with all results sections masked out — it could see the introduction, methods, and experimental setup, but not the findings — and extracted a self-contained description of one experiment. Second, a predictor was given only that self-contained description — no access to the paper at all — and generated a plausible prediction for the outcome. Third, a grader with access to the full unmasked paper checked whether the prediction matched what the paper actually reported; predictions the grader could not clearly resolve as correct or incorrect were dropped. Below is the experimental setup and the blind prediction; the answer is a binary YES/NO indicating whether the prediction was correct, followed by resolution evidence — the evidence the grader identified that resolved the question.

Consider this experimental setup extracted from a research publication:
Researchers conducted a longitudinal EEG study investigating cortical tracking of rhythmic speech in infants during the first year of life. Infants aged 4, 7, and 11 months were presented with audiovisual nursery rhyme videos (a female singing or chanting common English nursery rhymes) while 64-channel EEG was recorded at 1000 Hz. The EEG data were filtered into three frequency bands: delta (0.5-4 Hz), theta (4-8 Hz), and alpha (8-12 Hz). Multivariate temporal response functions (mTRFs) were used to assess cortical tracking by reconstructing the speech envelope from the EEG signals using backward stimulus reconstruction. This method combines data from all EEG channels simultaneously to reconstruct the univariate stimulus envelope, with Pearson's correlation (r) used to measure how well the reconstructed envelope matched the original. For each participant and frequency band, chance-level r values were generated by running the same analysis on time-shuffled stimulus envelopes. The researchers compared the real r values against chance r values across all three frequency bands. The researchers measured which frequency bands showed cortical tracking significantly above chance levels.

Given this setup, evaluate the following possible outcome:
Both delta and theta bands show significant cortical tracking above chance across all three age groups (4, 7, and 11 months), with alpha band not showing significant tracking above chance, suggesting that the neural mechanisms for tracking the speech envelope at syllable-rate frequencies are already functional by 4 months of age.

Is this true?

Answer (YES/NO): YES